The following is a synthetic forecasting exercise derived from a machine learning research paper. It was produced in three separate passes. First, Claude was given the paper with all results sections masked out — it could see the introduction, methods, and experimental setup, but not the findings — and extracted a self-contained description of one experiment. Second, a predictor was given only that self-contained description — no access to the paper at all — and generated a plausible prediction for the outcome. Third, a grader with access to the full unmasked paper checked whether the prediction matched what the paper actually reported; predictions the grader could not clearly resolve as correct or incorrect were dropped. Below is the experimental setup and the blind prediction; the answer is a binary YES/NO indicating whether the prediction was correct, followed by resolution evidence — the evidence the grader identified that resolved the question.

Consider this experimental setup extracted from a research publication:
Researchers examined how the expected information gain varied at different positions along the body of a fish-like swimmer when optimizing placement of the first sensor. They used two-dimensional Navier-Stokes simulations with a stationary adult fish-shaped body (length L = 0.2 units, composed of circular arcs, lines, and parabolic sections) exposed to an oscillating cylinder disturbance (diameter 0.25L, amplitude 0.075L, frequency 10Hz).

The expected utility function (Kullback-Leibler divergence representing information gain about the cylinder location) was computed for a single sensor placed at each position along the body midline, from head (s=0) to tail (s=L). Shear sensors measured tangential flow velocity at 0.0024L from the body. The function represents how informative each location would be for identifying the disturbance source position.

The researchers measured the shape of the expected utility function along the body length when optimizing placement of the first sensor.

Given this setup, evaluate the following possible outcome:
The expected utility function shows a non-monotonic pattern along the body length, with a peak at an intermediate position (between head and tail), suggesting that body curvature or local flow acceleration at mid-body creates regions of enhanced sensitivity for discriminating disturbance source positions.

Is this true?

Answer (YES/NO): NO